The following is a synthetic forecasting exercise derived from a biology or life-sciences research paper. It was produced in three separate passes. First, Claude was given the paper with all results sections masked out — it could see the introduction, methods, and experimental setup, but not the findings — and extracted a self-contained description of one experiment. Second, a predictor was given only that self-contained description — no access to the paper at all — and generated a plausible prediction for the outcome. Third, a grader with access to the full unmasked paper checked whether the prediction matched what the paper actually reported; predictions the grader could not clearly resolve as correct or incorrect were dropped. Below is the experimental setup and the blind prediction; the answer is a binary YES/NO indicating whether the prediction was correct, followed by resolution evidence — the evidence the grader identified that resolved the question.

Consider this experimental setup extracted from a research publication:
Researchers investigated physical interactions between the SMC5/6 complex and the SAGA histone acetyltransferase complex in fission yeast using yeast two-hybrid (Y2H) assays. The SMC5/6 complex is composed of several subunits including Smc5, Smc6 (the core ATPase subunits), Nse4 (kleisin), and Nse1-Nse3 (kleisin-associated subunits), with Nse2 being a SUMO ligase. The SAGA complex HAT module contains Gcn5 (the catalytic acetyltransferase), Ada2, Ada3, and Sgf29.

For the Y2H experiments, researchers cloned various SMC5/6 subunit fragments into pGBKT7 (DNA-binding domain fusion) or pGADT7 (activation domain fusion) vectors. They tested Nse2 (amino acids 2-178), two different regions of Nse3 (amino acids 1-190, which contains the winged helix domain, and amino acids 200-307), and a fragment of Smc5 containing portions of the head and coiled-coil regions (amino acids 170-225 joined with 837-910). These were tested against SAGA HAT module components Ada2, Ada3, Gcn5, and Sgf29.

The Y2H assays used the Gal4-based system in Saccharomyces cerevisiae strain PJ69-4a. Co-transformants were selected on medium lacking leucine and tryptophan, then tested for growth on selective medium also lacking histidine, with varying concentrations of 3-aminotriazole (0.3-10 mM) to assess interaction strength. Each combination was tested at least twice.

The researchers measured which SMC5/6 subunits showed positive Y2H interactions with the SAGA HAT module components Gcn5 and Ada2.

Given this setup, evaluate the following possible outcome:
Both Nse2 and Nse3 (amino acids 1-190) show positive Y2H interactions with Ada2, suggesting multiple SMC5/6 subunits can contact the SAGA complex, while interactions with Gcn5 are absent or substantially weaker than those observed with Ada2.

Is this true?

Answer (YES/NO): NO